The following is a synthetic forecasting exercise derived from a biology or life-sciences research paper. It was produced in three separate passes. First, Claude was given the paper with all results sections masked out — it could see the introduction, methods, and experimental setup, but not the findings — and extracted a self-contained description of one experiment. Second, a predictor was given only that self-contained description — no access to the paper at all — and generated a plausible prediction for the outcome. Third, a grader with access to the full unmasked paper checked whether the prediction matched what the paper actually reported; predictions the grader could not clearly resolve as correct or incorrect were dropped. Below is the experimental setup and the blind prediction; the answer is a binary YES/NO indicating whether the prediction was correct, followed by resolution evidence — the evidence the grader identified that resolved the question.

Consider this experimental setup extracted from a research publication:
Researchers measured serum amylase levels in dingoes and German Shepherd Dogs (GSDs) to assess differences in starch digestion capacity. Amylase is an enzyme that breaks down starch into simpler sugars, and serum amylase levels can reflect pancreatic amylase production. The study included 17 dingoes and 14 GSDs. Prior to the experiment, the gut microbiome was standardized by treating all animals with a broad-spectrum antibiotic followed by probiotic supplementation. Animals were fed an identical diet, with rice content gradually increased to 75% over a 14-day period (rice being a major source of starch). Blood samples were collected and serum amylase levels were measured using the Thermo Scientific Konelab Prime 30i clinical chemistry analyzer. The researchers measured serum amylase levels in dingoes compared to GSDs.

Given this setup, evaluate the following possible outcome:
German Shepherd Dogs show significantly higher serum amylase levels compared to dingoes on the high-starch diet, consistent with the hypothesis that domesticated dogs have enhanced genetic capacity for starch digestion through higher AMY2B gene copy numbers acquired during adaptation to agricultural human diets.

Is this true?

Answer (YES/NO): YES